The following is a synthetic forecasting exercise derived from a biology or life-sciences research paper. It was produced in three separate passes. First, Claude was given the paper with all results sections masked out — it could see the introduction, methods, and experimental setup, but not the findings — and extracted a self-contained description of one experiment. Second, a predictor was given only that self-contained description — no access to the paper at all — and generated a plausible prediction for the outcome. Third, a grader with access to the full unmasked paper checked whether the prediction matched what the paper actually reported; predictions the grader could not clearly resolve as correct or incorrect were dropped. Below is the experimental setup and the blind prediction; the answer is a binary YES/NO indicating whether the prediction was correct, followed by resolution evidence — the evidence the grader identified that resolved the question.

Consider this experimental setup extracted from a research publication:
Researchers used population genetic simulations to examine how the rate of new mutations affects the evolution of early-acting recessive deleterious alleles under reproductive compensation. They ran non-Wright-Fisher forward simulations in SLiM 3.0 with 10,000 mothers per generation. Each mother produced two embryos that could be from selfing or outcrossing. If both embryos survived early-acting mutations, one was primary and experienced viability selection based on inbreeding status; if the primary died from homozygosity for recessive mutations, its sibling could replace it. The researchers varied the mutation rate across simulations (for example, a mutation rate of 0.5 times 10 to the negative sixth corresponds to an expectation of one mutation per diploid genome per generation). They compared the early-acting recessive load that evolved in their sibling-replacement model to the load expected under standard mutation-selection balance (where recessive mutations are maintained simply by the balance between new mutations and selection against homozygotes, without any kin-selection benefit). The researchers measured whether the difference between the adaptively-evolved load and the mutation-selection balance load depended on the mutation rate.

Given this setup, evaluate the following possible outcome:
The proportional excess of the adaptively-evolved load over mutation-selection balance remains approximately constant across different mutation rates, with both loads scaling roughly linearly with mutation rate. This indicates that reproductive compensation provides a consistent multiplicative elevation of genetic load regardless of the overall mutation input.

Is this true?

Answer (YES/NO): NO